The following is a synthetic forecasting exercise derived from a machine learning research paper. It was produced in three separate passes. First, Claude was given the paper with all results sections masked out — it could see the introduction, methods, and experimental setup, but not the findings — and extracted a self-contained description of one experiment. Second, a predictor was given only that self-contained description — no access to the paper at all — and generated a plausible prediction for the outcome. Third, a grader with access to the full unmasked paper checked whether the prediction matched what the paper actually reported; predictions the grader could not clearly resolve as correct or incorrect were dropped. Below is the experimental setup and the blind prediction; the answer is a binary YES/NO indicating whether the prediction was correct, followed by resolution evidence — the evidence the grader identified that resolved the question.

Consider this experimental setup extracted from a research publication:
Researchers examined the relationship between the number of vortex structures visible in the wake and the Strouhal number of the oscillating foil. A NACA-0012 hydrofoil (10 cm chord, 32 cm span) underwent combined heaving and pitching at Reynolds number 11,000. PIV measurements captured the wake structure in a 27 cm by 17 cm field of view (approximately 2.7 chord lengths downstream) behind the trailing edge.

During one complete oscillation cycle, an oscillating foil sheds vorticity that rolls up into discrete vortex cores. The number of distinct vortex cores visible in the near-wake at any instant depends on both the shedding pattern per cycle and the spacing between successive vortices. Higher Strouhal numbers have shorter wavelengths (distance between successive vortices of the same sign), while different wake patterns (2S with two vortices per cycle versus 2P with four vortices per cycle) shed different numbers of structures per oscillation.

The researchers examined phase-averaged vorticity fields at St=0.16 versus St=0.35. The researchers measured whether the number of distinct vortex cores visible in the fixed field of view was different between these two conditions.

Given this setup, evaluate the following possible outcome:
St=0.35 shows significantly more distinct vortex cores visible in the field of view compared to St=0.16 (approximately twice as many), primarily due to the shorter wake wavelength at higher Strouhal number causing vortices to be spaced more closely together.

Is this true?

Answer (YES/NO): NO